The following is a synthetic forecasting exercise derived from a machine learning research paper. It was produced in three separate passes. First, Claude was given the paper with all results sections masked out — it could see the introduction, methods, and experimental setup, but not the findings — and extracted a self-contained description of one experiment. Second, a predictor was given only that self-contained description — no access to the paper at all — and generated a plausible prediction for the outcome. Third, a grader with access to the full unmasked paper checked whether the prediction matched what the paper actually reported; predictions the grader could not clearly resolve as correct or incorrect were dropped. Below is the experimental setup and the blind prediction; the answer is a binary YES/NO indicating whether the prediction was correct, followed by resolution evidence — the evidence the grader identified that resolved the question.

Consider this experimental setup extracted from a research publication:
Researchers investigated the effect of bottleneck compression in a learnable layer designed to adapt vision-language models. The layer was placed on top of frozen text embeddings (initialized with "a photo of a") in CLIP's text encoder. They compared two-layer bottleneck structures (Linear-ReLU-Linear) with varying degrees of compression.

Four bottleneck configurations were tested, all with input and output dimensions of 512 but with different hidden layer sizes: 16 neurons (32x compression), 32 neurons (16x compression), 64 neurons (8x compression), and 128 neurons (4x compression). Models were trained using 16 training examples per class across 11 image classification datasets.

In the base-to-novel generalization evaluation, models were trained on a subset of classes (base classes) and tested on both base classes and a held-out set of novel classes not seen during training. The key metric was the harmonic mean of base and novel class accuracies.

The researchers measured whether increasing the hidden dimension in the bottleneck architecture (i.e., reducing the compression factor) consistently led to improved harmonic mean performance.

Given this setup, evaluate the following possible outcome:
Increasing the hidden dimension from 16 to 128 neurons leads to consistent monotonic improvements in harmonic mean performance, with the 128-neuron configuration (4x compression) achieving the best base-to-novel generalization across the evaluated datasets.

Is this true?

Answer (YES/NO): NO